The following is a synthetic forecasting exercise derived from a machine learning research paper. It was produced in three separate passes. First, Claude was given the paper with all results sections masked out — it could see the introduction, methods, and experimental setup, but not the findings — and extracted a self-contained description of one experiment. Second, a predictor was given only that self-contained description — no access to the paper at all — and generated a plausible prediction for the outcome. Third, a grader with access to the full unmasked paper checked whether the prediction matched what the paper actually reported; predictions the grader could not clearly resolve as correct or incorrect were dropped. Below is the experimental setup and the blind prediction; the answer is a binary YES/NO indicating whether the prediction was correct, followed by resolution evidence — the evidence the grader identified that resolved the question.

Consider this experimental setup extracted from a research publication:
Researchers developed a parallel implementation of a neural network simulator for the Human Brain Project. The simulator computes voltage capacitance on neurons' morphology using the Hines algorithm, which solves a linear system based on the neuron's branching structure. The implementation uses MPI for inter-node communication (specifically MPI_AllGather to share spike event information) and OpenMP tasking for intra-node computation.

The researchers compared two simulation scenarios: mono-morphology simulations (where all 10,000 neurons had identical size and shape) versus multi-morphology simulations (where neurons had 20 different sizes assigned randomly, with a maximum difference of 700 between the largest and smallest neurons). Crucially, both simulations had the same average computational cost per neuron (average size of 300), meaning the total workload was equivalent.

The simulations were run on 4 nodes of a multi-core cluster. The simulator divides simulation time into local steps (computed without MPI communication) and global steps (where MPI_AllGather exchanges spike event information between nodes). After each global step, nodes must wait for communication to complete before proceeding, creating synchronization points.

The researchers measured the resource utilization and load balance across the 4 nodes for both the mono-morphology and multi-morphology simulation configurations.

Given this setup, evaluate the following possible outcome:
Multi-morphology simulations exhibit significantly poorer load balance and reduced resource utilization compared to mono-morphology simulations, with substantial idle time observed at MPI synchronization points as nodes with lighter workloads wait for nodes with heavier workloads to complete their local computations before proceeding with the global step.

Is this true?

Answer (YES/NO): YES